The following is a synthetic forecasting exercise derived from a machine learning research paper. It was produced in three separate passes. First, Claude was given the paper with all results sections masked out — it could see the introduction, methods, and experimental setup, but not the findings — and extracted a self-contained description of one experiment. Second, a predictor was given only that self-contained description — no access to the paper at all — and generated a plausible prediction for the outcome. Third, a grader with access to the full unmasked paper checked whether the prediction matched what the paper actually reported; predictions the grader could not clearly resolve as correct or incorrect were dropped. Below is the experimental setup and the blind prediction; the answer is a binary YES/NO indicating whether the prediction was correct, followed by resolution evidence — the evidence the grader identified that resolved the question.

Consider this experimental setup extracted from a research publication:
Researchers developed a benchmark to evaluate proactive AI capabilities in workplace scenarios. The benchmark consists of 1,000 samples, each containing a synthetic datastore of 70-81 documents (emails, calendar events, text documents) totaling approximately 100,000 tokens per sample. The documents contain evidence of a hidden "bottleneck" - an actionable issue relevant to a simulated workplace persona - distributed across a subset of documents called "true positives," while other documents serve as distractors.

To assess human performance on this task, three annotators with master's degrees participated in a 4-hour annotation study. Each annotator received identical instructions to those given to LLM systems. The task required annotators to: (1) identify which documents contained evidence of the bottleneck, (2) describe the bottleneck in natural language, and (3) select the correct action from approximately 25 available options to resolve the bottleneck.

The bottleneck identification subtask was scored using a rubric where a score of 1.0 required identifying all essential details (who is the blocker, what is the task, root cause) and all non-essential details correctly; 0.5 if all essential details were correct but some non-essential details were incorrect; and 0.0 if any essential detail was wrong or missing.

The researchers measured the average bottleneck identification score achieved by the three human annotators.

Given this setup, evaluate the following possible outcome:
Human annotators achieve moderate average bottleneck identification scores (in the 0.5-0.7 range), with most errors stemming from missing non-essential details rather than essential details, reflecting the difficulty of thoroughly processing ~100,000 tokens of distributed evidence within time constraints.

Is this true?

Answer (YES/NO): NO